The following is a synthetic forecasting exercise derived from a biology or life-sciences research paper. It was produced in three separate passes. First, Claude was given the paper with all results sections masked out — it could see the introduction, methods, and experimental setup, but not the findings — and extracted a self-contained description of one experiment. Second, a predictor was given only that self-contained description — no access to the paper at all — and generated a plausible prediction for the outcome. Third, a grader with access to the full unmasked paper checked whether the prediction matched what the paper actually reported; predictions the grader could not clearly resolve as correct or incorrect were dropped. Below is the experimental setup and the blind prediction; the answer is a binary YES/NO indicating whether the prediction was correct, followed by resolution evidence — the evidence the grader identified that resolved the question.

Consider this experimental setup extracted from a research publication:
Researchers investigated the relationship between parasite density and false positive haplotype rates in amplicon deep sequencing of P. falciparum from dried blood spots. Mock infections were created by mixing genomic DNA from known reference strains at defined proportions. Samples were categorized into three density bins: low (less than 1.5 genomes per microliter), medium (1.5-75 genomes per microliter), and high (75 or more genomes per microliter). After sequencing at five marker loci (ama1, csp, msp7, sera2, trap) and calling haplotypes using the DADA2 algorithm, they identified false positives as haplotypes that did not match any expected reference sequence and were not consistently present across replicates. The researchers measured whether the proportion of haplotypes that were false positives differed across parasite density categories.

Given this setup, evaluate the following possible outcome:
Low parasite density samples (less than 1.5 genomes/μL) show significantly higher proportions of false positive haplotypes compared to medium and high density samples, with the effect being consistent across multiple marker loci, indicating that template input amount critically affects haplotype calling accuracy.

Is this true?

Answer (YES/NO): NO